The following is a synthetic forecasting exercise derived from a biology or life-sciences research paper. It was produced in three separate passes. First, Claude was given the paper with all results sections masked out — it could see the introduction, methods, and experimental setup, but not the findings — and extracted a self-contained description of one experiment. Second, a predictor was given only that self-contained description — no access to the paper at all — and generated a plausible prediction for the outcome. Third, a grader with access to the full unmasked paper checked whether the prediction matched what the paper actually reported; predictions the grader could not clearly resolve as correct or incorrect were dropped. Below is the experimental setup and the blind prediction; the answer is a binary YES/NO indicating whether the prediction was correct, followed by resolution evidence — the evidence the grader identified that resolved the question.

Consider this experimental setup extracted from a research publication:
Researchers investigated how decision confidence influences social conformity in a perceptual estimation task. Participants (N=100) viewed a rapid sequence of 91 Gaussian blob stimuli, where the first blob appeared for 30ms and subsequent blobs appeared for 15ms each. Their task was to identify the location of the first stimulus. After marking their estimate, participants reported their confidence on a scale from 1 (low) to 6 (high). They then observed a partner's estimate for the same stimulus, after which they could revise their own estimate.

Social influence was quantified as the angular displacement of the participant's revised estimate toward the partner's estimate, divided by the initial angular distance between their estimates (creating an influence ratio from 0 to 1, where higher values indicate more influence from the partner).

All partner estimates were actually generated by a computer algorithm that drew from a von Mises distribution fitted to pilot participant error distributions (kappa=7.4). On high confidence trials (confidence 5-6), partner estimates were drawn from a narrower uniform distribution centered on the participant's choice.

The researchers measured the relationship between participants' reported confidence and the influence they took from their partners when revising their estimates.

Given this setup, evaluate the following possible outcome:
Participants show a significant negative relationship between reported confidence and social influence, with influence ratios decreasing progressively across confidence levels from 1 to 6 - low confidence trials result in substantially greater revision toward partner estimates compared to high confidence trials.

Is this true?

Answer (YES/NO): YES